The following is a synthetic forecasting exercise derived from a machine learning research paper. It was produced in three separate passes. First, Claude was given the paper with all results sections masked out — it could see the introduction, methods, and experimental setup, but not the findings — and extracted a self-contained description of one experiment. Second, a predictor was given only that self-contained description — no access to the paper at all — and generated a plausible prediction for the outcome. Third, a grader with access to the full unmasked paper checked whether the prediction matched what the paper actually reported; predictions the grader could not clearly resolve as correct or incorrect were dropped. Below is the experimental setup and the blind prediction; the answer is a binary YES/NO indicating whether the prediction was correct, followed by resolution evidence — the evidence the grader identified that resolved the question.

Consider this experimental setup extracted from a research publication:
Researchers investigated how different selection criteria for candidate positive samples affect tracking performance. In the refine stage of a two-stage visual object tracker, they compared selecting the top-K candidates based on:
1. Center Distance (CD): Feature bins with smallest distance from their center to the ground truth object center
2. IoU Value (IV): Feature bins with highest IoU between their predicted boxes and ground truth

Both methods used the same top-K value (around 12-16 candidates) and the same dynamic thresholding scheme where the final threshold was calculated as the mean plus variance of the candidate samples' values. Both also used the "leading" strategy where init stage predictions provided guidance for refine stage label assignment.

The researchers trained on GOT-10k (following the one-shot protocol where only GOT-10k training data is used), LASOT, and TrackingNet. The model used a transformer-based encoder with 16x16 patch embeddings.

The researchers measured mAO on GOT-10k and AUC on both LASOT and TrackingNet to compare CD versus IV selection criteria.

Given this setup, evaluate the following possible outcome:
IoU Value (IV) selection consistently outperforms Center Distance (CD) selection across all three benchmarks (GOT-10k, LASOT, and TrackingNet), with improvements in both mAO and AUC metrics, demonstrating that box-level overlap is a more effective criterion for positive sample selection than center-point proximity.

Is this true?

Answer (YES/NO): NO